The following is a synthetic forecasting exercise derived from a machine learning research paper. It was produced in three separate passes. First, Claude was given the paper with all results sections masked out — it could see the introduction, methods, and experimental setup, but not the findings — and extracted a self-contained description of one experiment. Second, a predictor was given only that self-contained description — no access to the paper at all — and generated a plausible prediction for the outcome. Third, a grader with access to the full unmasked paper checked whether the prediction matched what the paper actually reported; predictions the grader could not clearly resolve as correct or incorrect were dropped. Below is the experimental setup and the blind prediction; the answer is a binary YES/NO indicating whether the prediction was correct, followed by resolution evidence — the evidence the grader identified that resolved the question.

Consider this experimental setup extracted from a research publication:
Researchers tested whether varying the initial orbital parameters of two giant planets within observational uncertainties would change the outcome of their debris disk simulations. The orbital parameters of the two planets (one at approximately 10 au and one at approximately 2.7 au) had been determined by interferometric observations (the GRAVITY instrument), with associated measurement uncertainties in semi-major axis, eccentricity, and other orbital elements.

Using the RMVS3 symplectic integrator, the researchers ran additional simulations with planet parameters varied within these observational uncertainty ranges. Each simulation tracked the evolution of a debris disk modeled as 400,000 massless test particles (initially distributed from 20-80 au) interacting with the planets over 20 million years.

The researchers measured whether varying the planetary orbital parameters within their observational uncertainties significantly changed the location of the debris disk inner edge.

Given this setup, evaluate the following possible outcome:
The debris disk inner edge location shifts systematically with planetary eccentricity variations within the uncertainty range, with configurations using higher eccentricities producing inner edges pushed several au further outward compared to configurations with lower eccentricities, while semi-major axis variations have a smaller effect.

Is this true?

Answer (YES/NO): NO